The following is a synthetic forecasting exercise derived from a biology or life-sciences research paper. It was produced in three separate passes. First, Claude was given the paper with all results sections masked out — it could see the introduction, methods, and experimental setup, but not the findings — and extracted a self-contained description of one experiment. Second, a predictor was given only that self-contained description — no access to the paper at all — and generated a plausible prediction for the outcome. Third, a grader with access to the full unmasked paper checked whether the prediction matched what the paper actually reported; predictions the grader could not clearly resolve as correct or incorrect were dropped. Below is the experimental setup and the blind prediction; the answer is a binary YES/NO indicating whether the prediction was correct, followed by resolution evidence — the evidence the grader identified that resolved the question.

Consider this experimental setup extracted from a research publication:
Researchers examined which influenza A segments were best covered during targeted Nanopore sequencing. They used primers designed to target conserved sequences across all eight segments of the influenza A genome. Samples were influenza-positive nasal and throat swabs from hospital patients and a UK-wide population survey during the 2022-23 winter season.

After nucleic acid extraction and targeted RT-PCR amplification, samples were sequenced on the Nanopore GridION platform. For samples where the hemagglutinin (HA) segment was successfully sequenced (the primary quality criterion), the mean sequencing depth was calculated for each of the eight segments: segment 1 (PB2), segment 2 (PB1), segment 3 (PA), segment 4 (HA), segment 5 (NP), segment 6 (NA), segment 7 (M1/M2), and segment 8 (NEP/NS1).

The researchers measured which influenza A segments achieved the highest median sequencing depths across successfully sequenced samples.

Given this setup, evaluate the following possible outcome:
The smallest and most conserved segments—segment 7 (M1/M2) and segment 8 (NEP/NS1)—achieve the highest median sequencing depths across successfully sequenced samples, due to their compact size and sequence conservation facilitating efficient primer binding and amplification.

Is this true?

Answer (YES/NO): NO